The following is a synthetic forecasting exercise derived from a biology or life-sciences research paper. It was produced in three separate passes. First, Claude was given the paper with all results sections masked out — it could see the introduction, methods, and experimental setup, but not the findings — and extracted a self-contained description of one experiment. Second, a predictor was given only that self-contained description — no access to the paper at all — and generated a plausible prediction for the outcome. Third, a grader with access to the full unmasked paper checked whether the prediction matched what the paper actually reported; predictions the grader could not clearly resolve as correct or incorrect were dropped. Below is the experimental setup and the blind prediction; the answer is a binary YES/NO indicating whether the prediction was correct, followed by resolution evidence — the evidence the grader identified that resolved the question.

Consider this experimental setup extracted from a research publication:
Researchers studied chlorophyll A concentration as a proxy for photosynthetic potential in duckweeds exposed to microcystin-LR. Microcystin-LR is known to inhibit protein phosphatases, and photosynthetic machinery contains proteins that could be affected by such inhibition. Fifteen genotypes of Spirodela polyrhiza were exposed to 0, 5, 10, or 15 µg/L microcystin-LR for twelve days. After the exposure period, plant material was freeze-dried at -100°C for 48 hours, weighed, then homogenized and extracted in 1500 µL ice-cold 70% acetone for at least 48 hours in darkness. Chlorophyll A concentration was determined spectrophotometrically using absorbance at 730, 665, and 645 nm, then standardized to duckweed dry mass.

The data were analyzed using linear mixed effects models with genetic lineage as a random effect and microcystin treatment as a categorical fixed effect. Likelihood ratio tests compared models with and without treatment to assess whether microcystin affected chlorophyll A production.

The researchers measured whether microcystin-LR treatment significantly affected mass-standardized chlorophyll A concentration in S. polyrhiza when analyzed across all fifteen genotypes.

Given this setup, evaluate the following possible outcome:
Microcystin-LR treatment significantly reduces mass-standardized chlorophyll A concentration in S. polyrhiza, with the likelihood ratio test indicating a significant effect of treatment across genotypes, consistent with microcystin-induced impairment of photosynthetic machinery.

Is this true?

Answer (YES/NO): NO